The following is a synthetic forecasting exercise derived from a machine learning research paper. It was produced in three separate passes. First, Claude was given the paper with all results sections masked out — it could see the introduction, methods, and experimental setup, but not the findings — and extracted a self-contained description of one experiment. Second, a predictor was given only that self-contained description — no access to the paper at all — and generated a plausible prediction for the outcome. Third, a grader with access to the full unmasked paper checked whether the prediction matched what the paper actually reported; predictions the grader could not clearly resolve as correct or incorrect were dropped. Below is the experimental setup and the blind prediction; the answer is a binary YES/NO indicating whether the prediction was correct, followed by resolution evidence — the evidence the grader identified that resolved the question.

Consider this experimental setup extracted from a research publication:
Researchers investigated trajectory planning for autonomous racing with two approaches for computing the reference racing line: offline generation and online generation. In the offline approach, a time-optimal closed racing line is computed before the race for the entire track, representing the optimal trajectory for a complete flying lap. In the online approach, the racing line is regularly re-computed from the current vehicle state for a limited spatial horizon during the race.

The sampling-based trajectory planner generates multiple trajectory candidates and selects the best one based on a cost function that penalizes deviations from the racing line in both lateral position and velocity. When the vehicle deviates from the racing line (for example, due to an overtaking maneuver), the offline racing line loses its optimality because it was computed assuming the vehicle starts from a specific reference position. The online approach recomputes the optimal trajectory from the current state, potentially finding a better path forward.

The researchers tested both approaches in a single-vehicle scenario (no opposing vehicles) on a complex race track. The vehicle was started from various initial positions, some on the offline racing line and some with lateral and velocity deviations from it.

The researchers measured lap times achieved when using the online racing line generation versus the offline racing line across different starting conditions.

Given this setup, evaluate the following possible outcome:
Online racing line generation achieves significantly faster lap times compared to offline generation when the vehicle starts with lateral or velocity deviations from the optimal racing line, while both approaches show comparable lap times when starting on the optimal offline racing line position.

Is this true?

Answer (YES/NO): NO